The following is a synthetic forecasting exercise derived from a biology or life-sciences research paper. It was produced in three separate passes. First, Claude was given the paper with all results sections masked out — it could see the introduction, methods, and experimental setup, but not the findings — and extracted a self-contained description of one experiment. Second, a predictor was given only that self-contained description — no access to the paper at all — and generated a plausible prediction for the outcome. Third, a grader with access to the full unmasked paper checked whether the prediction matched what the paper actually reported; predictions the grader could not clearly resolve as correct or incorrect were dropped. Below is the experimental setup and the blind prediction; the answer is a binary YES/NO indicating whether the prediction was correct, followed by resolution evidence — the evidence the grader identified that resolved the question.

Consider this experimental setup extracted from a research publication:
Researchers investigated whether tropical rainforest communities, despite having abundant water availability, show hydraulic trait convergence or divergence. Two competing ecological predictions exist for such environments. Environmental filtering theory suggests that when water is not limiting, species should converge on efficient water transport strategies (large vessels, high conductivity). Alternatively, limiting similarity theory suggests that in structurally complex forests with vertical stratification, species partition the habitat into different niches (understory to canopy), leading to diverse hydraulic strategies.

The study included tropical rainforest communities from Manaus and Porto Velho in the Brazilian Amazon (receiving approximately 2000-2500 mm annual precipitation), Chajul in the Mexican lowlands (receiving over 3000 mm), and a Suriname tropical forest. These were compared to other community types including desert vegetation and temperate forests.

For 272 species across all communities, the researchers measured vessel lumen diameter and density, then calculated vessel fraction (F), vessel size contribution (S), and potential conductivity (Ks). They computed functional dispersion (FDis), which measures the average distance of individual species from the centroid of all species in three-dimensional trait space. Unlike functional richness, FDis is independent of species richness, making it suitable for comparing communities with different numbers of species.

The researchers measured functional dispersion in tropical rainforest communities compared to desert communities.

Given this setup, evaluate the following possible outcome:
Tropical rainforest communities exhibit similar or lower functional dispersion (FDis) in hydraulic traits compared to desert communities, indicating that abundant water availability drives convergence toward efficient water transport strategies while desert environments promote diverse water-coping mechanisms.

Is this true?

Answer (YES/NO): NO